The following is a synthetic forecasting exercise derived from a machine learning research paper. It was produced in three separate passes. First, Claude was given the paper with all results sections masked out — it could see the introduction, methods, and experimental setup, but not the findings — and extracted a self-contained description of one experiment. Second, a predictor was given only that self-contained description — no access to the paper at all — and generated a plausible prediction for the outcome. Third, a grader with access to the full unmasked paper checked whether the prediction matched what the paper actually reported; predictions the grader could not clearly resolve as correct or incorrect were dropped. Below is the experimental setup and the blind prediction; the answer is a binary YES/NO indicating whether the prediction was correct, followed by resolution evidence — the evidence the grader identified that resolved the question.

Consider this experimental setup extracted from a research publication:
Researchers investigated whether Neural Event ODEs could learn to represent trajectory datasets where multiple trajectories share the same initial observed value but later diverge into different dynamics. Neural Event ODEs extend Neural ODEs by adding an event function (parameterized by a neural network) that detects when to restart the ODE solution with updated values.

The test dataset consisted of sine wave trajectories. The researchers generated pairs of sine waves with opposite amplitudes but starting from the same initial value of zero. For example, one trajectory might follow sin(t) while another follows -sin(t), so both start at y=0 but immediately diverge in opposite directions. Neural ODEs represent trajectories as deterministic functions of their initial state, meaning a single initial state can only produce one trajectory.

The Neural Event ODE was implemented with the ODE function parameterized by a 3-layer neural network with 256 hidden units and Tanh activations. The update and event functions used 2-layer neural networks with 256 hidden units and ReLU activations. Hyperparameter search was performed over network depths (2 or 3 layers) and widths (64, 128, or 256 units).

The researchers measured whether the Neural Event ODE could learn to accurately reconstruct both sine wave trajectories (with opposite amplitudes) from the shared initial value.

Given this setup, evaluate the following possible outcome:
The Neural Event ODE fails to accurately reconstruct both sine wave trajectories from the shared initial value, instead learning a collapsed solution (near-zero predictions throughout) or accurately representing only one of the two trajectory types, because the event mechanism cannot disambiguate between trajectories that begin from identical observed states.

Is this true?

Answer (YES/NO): YES